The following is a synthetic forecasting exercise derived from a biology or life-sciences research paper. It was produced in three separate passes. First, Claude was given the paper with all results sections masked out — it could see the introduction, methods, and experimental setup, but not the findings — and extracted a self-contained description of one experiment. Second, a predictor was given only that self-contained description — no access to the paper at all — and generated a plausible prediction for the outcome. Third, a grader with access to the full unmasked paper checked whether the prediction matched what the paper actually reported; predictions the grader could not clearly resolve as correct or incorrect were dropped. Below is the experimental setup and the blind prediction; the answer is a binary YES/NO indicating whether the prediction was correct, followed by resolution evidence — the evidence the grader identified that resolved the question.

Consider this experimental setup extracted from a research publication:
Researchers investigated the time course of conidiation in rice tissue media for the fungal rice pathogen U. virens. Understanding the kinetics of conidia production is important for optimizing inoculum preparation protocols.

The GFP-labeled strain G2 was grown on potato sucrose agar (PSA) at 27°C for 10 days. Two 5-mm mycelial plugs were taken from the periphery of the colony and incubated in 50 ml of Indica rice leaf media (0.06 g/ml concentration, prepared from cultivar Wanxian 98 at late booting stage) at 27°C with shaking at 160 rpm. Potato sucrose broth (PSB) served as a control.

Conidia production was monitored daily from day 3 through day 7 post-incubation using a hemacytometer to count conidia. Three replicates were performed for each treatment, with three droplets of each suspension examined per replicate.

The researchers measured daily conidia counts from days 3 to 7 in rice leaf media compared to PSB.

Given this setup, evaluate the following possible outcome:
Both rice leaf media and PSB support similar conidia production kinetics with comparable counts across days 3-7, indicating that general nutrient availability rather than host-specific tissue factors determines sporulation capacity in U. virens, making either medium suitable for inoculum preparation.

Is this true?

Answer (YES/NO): NO